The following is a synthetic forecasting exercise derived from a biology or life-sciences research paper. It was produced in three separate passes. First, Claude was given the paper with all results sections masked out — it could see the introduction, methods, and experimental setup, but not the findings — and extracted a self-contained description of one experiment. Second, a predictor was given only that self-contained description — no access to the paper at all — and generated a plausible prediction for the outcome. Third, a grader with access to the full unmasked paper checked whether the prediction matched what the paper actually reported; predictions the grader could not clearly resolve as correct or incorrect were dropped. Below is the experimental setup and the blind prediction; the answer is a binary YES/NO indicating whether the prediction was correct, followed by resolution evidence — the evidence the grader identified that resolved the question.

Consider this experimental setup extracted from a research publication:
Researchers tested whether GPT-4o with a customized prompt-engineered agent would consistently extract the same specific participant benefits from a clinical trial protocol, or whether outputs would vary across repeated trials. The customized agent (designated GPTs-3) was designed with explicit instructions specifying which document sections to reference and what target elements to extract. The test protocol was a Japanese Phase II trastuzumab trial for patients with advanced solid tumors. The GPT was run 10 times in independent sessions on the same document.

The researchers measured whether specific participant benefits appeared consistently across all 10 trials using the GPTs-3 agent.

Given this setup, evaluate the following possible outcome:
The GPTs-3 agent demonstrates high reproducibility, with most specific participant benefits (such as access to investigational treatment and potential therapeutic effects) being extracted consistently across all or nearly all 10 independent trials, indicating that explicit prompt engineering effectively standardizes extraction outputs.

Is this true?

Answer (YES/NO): YES